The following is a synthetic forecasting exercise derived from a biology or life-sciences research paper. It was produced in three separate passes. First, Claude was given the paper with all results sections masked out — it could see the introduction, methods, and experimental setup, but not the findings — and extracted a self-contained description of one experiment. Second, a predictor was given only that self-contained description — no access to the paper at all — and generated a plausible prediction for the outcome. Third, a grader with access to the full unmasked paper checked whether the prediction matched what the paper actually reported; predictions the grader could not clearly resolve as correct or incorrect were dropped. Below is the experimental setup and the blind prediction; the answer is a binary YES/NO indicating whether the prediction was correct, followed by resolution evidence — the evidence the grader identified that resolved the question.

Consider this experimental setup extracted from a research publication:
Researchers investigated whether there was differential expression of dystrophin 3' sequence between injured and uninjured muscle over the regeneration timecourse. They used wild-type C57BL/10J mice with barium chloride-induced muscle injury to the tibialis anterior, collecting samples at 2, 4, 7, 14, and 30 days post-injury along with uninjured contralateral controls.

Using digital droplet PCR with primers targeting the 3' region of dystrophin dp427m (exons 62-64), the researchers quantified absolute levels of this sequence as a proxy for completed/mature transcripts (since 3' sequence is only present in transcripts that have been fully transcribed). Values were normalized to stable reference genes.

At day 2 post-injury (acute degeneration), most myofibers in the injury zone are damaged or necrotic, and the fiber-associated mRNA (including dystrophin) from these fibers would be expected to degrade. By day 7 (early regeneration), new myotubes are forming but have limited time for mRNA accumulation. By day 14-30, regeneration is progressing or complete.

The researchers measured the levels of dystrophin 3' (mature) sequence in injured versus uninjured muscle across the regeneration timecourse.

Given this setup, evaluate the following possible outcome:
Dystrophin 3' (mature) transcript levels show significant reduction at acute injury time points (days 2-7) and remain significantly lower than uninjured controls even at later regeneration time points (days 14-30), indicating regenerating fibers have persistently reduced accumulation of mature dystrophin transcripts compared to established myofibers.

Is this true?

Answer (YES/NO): NO